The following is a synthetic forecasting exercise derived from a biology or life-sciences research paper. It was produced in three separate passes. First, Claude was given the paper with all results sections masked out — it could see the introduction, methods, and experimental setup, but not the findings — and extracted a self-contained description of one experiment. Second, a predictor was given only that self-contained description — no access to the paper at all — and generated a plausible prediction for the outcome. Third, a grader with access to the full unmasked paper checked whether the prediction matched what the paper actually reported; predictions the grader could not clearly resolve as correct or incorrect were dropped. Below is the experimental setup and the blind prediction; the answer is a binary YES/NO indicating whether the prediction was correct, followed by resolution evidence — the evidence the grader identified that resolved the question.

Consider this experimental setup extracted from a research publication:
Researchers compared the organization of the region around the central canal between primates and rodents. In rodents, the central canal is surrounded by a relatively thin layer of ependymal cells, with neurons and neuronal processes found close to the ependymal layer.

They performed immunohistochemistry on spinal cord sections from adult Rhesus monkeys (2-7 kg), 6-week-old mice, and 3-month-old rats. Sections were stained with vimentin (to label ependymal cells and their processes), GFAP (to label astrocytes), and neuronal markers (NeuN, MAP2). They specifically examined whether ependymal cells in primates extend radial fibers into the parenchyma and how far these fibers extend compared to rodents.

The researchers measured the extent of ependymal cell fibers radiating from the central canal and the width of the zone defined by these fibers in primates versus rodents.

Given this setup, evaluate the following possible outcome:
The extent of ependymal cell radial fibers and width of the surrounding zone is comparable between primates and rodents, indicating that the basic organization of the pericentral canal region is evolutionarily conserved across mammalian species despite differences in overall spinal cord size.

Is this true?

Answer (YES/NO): NO